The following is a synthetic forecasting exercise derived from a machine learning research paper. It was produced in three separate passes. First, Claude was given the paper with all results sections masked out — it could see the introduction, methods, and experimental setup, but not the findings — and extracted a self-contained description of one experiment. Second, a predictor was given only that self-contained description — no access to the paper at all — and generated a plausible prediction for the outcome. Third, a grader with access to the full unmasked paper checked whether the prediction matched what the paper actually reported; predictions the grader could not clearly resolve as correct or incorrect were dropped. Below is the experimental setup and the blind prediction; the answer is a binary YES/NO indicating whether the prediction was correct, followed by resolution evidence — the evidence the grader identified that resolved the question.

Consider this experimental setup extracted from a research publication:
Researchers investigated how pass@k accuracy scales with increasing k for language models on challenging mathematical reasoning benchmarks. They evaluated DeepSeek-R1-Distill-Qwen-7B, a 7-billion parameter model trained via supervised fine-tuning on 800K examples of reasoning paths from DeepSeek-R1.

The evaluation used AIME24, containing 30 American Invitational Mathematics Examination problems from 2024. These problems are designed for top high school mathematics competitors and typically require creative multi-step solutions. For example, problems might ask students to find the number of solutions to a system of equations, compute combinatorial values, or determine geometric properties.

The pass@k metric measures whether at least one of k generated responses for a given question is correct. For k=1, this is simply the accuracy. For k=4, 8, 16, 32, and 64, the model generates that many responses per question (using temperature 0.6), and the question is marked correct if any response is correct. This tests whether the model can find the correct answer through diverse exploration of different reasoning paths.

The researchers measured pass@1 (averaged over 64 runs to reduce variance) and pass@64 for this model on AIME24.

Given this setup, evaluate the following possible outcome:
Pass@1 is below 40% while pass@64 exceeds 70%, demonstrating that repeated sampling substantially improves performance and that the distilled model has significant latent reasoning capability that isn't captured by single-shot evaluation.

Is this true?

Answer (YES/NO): NO